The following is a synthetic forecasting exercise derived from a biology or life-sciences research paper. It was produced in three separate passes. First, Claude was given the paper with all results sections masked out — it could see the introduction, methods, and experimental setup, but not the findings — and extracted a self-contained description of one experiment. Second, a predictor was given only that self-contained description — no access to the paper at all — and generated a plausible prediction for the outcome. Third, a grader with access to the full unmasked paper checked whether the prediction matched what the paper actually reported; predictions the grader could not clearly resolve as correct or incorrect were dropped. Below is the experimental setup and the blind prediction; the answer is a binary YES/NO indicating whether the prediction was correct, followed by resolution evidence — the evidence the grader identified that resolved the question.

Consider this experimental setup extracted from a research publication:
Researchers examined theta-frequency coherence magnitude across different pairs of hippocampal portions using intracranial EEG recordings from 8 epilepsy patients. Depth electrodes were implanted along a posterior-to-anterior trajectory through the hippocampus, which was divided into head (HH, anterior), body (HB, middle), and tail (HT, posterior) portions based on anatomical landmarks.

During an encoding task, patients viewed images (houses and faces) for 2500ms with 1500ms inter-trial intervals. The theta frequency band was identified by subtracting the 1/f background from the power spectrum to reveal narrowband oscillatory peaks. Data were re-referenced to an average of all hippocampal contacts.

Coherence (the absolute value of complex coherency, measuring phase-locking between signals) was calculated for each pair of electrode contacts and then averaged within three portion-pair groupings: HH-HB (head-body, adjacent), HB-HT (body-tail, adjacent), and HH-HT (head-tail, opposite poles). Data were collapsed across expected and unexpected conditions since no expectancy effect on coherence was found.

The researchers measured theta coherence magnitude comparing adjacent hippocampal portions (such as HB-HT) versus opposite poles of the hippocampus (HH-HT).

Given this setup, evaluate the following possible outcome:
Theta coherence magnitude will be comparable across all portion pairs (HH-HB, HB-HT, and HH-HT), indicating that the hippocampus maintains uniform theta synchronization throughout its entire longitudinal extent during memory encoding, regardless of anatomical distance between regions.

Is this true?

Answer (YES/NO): NO